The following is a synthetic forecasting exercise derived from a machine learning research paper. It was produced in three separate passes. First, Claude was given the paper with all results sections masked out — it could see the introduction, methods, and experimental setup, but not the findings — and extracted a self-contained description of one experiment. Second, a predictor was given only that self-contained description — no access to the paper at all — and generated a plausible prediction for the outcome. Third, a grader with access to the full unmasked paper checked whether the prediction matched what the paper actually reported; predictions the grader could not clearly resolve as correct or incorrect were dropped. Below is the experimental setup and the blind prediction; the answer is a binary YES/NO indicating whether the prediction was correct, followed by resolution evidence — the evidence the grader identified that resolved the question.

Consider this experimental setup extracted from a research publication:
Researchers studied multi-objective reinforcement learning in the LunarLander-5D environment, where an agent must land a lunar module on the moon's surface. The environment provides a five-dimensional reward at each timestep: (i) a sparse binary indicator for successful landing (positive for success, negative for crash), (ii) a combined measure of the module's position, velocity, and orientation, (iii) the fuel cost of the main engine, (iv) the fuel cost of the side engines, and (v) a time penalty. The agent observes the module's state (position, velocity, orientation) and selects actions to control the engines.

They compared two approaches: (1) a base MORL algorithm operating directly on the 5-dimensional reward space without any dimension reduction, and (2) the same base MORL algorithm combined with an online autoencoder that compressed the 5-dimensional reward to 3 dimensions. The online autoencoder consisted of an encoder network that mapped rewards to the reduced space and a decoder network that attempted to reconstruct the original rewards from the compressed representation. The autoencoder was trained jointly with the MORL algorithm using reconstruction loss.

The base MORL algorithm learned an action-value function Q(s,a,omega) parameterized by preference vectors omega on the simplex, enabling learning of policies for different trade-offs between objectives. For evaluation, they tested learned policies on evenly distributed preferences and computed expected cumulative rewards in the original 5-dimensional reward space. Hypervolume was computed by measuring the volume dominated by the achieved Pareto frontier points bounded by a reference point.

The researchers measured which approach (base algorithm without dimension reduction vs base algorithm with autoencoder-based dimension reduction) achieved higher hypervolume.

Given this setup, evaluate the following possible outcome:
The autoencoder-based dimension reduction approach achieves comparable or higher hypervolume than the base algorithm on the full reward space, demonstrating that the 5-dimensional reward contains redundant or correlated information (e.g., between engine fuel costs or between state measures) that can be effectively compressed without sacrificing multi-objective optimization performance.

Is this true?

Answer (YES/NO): NO